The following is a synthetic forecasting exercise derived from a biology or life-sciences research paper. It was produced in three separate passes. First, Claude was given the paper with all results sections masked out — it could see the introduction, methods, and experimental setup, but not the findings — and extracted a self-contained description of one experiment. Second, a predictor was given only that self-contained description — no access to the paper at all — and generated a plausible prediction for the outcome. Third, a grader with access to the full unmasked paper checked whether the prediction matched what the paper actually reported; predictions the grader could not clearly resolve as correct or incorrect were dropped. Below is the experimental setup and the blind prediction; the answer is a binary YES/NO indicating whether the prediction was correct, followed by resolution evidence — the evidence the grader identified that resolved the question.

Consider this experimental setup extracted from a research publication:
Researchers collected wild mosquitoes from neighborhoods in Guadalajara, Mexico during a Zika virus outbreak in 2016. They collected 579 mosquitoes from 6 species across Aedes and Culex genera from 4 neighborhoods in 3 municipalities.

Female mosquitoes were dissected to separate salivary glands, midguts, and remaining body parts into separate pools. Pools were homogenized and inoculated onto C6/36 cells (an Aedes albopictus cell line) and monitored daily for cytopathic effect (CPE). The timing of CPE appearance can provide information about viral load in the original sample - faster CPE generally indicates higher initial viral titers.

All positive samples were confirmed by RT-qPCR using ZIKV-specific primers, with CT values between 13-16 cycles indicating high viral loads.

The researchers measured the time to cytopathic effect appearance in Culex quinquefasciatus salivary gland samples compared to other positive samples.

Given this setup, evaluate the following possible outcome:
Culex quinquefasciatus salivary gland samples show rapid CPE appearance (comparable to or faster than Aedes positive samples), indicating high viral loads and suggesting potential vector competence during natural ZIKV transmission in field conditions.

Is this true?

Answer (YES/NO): YES